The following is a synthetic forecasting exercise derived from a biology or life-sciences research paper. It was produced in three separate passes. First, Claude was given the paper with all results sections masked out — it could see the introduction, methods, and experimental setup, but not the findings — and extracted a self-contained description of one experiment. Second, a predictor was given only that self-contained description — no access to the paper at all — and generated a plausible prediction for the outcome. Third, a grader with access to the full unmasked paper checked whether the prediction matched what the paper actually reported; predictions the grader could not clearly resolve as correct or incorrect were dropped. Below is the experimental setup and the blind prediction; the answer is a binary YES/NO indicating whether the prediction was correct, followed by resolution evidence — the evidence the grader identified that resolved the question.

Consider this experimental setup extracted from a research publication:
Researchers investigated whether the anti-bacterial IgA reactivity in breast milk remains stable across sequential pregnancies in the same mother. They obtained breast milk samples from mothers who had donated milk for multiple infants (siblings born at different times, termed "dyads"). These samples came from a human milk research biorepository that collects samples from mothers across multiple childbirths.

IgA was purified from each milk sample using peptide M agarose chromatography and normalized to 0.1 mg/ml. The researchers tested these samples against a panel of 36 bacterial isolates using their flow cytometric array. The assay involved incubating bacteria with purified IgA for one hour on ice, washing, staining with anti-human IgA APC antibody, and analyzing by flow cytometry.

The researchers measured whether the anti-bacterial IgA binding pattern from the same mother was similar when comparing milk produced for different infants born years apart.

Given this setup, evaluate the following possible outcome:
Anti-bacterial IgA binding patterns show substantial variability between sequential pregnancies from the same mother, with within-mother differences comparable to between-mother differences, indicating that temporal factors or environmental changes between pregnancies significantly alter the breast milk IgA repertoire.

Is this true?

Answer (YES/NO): NO